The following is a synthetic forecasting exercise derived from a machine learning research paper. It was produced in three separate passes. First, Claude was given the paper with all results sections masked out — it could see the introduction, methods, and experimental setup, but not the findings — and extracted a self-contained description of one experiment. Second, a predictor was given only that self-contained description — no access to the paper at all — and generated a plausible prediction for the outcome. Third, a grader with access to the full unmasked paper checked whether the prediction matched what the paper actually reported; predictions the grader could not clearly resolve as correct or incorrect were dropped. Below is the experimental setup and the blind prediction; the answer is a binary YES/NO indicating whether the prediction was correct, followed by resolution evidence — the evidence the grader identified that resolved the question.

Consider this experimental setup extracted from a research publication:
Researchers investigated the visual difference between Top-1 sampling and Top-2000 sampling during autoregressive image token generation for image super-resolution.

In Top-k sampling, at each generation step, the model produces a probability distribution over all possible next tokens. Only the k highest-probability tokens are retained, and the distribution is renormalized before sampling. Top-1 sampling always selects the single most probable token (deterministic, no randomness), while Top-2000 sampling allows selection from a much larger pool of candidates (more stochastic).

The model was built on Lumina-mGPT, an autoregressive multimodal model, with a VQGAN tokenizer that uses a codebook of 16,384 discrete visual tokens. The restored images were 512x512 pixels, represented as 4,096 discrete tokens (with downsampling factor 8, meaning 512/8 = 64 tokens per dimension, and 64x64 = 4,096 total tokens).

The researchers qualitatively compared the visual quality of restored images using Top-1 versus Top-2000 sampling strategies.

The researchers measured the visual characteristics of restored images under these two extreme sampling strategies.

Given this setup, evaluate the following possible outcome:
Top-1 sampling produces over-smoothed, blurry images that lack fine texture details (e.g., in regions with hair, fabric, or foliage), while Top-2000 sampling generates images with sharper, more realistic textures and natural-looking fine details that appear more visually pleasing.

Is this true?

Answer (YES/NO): NO